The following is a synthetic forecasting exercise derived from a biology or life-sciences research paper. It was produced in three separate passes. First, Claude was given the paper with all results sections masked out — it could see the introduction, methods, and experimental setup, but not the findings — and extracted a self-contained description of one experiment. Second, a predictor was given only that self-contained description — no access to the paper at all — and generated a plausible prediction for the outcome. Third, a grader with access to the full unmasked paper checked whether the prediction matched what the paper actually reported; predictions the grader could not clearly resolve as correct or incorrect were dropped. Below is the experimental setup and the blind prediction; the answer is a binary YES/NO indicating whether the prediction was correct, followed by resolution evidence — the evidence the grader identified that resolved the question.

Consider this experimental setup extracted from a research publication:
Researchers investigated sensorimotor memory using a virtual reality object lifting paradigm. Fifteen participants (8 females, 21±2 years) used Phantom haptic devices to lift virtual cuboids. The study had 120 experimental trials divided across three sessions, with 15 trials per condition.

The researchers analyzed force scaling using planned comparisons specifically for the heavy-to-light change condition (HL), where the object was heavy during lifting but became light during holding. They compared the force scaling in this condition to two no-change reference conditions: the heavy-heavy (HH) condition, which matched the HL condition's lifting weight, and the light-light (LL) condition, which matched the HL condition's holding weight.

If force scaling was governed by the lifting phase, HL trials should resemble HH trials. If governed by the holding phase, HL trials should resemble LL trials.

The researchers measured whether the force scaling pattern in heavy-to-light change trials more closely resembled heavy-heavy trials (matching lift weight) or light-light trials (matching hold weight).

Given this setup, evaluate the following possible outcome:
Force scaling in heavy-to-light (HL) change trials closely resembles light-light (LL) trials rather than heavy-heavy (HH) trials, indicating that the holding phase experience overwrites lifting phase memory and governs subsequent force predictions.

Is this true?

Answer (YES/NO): NO